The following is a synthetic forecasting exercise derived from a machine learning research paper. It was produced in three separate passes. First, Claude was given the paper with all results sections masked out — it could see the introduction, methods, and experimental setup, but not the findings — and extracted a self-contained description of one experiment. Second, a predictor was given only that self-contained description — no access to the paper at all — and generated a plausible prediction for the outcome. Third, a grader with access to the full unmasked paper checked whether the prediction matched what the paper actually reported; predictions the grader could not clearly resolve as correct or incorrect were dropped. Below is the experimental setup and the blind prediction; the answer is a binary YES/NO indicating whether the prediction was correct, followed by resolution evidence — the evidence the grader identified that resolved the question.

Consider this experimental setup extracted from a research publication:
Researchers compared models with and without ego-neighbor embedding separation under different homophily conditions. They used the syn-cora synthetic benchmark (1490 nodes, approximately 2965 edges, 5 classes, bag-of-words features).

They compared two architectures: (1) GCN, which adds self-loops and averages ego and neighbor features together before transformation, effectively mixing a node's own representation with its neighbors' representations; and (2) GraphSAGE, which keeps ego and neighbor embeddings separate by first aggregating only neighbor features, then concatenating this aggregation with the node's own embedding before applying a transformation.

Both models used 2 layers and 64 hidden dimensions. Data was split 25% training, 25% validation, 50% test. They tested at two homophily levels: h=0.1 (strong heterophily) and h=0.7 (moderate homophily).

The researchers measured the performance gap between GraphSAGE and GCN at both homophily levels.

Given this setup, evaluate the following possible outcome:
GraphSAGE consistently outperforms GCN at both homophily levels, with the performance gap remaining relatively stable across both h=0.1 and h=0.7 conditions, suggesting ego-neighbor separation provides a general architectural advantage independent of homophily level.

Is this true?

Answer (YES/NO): NO